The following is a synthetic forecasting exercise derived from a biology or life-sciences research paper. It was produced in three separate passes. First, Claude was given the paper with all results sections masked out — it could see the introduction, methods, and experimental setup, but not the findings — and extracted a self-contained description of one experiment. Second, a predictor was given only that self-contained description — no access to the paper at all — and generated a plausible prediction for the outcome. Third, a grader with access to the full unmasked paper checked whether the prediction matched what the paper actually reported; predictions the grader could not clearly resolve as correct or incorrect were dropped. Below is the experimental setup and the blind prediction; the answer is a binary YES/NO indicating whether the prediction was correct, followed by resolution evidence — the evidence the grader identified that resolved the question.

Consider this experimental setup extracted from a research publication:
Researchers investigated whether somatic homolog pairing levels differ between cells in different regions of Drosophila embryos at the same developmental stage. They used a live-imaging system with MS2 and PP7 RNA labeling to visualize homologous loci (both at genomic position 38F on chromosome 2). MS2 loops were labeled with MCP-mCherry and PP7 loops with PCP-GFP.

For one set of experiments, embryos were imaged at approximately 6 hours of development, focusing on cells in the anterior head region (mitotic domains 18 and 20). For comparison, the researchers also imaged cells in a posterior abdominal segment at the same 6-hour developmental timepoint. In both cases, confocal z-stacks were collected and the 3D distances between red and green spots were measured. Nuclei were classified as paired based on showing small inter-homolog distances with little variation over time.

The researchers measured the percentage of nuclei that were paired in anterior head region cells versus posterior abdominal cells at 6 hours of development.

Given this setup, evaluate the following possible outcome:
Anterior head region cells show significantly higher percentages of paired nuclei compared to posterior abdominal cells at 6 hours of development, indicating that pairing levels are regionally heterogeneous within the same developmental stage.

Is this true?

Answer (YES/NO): NO